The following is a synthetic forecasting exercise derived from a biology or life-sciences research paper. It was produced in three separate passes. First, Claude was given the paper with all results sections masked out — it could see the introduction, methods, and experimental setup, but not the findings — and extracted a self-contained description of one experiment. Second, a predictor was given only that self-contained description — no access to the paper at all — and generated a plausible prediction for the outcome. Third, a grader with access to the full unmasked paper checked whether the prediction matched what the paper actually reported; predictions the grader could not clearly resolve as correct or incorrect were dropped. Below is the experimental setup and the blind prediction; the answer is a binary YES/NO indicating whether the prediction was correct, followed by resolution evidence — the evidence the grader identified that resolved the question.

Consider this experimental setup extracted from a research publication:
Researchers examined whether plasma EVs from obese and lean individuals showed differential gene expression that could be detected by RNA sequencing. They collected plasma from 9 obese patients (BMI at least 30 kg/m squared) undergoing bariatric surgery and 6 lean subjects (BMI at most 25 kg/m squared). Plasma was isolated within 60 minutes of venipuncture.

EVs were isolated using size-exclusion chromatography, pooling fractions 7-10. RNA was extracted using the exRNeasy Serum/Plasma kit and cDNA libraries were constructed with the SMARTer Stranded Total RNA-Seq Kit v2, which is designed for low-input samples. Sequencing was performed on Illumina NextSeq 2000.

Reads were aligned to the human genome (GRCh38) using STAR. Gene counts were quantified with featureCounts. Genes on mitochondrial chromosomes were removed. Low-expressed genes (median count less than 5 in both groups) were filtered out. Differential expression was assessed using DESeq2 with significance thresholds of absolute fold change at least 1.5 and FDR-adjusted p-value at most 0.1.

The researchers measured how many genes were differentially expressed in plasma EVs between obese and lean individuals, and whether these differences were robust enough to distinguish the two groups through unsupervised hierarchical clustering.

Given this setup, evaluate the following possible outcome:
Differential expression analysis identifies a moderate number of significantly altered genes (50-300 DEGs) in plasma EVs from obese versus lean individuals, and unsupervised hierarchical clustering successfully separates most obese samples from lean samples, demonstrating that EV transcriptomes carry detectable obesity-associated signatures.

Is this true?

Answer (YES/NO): YES